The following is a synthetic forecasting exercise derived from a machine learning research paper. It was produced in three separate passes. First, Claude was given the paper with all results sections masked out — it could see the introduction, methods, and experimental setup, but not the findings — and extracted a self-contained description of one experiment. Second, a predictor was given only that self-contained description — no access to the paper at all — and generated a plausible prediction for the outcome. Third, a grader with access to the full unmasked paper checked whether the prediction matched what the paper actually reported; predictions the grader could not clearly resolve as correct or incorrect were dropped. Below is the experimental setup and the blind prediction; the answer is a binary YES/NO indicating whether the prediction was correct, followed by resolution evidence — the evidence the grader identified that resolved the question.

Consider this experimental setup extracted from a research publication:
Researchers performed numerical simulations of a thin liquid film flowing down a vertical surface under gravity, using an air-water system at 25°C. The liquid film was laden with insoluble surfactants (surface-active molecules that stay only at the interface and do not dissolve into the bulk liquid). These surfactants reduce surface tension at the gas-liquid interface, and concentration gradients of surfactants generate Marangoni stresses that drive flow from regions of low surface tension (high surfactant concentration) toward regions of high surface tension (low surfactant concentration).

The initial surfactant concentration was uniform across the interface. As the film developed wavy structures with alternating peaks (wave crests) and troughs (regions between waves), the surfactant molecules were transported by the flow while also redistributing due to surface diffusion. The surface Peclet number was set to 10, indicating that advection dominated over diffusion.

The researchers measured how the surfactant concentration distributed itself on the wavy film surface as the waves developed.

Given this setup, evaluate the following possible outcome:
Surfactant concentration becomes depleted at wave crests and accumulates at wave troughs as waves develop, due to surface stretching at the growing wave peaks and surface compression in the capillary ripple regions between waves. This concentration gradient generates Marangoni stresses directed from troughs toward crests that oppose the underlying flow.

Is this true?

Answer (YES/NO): NO